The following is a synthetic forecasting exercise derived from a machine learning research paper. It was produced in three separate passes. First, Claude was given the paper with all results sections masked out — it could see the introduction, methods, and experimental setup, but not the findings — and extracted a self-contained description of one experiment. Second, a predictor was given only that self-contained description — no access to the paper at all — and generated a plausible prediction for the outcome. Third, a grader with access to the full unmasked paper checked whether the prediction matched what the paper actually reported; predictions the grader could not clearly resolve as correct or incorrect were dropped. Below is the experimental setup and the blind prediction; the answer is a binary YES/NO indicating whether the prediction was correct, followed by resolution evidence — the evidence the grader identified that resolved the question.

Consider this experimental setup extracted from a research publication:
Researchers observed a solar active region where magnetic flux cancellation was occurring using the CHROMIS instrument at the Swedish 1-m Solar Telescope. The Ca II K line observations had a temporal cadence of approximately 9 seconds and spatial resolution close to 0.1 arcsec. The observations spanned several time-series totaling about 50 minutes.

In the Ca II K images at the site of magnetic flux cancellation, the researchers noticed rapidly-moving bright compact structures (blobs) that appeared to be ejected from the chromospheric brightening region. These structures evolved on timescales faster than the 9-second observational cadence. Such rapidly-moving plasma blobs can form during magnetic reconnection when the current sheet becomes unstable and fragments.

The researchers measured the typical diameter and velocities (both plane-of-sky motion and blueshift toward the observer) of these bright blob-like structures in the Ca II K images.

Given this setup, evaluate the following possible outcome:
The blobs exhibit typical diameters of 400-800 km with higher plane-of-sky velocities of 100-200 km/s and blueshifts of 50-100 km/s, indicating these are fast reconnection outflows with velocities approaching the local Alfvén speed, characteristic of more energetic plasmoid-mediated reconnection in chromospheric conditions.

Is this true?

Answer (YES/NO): NO